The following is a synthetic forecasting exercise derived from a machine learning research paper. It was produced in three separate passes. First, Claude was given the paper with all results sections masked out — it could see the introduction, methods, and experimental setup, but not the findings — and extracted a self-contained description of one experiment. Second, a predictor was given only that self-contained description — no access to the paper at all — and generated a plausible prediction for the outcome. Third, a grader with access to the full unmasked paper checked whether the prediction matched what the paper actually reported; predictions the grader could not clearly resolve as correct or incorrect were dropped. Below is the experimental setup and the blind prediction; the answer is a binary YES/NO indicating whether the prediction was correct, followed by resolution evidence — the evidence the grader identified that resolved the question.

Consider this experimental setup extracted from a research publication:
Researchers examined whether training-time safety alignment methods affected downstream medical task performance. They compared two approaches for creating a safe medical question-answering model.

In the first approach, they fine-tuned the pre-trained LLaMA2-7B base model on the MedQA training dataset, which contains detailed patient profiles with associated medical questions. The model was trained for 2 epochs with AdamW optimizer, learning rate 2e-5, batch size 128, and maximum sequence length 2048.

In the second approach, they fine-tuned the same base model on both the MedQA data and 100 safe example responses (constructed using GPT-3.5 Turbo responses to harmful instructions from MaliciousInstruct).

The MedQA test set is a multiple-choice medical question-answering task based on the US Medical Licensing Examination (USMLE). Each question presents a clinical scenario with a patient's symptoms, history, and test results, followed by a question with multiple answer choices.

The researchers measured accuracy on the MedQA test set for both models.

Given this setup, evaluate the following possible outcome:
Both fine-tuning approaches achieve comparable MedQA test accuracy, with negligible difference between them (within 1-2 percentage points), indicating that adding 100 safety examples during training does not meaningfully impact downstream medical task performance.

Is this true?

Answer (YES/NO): NO